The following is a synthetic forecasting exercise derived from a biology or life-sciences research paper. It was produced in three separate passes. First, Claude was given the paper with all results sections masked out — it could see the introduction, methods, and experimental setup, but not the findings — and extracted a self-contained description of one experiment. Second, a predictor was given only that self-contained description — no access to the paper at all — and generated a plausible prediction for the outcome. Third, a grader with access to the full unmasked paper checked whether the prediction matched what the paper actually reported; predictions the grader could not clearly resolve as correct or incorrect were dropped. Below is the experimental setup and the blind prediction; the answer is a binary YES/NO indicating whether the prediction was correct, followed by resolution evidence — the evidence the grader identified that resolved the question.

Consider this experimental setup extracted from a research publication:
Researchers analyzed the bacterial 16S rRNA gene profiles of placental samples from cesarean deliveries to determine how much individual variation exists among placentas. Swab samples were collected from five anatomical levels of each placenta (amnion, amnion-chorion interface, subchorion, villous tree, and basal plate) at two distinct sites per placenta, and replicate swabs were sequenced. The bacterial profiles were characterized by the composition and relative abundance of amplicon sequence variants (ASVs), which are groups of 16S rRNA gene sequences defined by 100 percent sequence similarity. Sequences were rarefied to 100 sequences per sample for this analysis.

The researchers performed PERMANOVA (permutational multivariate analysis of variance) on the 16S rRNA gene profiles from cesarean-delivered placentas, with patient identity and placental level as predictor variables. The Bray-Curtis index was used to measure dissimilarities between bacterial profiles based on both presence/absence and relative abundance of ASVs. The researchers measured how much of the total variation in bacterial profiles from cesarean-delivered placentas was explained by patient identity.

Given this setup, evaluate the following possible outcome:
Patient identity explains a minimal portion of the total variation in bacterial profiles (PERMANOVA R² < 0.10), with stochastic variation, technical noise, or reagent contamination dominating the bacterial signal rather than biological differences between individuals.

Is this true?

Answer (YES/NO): NO